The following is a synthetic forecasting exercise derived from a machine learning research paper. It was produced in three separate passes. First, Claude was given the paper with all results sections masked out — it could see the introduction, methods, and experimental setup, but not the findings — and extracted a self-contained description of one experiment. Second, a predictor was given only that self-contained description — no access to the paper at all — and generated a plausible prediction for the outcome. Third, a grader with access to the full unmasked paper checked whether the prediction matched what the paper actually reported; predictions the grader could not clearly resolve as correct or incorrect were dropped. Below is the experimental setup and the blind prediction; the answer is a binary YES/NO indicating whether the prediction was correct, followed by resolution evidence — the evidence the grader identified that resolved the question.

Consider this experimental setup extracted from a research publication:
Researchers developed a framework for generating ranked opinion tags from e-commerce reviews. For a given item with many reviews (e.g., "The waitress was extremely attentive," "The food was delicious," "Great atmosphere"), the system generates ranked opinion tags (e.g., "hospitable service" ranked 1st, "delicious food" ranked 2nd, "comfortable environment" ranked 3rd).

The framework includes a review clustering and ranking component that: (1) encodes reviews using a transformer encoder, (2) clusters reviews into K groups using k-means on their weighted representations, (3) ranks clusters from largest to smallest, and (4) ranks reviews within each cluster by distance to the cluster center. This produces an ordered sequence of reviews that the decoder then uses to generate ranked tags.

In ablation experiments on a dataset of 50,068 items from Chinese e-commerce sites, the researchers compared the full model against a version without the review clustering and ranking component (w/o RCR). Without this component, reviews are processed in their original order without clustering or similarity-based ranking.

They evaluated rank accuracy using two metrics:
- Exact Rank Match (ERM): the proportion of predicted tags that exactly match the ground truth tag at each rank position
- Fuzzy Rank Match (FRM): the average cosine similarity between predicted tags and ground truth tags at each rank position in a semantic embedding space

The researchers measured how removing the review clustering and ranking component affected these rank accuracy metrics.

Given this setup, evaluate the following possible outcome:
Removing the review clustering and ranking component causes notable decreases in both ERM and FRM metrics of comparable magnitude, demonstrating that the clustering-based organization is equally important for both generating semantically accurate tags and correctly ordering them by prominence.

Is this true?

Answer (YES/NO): NO